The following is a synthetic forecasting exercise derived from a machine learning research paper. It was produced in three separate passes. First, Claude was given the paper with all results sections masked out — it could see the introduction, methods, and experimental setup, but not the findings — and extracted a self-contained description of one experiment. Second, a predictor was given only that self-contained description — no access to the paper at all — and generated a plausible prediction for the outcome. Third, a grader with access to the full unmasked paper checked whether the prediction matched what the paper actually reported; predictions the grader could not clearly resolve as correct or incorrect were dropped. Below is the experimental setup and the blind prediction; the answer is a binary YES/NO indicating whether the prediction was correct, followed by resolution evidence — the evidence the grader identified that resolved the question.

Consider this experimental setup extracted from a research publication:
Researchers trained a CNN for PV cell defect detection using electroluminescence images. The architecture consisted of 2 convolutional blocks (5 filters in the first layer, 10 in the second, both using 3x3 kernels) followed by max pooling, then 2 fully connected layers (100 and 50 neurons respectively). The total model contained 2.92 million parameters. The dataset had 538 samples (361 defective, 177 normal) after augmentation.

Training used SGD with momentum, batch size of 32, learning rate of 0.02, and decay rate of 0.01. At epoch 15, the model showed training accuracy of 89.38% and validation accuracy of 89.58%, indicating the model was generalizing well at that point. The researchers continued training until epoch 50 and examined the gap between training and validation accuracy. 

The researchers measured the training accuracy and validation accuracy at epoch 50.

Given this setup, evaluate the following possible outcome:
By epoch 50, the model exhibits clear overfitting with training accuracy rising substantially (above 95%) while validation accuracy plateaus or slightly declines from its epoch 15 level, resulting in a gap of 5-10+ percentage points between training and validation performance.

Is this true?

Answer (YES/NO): NO